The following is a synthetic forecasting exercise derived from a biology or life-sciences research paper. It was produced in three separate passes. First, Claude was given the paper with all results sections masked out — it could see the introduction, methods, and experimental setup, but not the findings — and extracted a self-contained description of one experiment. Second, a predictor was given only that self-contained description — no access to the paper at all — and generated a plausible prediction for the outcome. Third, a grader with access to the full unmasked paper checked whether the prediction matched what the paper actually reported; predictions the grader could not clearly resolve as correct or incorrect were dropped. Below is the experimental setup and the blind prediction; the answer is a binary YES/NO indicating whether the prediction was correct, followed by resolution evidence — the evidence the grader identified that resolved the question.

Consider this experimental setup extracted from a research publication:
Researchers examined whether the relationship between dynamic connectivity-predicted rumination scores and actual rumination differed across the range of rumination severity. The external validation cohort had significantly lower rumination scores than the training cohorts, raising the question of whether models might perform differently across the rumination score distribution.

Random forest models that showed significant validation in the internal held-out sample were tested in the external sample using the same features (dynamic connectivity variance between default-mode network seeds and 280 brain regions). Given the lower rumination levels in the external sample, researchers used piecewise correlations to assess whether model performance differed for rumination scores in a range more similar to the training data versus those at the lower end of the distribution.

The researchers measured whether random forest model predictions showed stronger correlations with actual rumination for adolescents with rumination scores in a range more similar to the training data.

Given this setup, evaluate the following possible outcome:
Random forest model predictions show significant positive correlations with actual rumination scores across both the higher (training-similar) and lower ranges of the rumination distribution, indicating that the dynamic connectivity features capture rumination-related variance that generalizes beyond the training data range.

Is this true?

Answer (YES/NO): NO